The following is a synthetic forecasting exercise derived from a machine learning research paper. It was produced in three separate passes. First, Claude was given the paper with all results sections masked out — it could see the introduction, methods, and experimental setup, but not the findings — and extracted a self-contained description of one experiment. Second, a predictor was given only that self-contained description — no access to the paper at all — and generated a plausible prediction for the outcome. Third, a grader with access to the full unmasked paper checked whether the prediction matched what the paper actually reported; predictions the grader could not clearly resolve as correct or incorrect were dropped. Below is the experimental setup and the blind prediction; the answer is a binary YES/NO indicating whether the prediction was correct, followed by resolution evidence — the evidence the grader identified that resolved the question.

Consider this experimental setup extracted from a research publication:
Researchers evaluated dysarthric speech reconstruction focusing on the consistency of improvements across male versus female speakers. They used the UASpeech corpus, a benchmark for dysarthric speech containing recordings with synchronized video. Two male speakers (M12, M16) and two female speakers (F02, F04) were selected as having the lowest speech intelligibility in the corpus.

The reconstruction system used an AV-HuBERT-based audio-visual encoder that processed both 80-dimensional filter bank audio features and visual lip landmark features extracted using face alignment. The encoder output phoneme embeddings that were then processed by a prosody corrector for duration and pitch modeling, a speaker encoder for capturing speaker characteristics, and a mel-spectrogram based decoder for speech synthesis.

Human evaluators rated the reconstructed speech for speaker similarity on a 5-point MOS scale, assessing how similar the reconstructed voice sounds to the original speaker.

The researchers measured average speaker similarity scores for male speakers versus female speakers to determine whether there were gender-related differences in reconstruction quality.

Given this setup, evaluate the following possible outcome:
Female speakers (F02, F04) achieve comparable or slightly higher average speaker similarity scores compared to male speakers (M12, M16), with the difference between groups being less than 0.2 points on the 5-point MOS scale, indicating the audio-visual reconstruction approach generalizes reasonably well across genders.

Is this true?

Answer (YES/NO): NO